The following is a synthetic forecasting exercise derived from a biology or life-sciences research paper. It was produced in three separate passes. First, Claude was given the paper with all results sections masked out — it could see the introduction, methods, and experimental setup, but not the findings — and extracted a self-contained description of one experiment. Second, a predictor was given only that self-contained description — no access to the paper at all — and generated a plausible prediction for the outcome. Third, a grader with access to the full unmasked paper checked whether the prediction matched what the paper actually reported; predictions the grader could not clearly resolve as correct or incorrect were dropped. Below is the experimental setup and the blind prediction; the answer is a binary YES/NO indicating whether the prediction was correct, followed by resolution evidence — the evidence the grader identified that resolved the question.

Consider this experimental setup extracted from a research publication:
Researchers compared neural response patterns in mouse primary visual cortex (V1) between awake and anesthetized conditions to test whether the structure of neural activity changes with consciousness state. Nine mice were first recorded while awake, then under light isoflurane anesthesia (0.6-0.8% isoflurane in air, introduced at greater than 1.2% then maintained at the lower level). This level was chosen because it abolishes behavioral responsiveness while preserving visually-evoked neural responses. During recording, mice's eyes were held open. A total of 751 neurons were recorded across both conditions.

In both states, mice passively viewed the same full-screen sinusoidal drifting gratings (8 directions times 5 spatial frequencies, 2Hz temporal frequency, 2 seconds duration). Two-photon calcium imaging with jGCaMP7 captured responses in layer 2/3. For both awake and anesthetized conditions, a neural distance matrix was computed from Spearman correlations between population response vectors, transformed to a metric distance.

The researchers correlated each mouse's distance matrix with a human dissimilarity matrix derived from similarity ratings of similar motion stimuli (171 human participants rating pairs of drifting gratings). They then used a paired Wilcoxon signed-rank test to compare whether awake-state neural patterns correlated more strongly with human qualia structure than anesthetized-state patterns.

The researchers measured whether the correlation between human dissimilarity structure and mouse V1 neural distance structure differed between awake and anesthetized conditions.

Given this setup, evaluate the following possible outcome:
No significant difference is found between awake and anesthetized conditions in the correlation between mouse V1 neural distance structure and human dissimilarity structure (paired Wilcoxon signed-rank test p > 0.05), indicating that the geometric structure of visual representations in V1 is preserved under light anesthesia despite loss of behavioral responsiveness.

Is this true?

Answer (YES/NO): YES